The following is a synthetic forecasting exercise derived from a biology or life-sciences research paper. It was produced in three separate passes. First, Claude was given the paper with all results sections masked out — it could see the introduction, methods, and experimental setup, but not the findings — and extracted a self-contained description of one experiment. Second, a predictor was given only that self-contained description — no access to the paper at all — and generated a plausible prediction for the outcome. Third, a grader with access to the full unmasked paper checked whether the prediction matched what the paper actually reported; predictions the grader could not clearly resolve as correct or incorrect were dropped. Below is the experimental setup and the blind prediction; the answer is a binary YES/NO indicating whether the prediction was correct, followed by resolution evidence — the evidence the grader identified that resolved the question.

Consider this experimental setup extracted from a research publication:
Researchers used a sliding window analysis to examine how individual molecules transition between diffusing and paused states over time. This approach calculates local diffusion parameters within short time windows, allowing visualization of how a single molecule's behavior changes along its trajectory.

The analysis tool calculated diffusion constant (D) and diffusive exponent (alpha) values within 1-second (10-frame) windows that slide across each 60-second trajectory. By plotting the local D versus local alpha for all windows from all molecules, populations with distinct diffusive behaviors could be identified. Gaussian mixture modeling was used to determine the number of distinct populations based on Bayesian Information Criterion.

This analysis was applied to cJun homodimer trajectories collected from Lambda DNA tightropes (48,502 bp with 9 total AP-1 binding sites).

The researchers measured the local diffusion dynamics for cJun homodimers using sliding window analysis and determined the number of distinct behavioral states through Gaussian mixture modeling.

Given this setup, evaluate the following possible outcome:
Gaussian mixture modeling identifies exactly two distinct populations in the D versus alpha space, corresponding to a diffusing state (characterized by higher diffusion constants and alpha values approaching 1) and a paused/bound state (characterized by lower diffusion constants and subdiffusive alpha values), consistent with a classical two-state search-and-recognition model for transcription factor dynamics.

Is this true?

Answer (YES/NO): NO